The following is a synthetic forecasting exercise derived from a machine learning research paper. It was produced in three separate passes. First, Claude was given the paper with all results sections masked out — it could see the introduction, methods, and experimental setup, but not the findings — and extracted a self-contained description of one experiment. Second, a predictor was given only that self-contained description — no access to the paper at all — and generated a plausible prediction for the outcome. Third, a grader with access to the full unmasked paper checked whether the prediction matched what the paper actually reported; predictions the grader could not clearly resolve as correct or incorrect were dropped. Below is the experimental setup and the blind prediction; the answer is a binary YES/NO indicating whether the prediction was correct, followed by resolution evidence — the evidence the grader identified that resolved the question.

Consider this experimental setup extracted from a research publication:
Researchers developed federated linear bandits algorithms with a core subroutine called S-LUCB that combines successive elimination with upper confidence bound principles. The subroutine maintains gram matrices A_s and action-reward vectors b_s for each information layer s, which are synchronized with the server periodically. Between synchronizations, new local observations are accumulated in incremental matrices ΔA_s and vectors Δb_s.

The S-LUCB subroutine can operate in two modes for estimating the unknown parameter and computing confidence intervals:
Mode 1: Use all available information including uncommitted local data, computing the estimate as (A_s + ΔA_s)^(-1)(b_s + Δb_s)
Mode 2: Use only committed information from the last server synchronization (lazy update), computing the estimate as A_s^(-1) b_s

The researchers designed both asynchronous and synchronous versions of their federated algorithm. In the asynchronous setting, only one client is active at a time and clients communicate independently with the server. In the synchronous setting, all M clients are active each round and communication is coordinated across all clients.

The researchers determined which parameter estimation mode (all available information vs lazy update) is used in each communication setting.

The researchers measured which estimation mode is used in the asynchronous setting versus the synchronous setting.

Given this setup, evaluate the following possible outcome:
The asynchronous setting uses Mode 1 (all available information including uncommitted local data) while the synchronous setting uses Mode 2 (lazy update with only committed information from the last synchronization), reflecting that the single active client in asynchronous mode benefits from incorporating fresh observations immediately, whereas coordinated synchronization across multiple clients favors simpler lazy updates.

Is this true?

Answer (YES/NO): NO